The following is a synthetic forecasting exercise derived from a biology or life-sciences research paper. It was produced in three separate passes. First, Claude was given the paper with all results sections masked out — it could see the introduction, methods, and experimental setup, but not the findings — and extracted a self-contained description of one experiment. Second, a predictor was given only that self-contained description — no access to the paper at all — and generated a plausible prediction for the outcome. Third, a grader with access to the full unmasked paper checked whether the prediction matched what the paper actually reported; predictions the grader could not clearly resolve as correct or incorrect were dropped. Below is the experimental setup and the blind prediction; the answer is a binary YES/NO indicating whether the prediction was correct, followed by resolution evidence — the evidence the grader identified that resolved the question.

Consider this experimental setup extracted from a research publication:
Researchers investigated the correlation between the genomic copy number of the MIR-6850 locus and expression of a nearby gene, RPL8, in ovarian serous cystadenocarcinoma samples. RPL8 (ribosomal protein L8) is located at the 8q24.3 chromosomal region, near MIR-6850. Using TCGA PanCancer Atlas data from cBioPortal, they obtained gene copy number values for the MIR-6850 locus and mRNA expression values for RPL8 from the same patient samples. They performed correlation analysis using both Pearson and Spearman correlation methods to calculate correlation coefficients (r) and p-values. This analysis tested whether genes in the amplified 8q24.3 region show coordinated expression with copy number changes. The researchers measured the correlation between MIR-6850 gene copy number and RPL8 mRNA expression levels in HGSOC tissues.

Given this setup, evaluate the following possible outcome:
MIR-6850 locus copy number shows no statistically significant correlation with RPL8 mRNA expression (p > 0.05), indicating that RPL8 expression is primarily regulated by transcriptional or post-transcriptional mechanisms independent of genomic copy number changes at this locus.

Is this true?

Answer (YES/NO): NO